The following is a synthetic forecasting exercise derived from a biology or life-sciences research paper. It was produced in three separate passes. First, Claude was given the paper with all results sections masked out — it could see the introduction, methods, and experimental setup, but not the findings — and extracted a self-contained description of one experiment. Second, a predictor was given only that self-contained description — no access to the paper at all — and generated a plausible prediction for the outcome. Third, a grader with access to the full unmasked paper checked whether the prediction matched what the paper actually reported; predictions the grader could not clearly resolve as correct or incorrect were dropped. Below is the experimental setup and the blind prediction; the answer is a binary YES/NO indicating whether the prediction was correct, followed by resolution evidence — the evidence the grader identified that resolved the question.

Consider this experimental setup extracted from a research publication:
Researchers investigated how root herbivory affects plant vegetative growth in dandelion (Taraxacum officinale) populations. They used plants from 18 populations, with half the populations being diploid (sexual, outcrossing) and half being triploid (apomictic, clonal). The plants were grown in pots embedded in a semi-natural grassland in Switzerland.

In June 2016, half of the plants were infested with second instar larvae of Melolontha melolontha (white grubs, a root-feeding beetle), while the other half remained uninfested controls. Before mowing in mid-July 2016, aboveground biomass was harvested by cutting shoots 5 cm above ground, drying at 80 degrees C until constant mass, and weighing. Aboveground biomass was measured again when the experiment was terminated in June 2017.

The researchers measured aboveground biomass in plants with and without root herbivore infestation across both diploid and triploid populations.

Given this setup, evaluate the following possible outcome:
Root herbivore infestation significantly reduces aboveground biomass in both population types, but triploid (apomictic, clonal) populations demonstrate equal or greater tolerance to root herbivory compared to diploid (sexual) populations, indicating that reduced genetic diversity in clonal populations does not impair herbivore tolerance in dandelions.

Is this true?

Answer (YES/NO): YES